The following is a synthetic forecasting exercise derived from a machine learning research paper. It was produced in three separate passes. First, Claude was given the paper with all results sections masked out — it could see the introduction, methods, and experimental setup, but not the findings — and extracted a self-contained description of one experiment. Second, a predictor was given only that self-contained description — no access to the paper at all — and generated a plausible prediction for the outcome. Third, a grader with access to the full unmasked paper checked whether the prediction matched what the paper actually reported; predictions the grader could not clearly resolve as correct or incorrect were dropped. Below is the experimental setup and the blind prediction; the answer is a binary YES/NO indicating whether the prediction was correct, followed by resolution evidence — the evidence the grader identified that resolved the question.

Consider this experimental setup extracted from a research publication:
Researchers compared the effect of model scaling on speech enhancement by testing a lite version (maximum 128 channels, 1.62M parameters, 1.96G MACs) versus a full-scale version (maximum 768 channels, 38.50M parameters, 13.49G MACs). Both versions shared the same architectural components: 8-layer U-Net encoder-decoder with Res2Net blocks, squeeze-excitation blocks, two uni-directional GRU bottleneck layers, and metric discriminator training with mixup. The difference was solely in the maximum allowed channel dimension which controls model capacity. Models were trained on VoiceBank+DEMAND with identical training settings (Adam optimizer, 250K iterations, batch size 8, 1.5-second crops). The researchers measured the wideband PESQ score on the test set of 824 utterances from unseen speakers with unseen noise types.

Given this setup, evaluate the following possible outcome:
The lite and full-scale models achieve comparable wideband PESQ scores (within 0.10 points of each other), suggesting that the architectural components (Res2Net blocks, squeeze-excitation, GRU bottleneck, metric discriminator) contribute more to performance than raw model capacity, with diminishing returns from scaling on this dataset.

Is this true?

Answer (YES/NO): YES